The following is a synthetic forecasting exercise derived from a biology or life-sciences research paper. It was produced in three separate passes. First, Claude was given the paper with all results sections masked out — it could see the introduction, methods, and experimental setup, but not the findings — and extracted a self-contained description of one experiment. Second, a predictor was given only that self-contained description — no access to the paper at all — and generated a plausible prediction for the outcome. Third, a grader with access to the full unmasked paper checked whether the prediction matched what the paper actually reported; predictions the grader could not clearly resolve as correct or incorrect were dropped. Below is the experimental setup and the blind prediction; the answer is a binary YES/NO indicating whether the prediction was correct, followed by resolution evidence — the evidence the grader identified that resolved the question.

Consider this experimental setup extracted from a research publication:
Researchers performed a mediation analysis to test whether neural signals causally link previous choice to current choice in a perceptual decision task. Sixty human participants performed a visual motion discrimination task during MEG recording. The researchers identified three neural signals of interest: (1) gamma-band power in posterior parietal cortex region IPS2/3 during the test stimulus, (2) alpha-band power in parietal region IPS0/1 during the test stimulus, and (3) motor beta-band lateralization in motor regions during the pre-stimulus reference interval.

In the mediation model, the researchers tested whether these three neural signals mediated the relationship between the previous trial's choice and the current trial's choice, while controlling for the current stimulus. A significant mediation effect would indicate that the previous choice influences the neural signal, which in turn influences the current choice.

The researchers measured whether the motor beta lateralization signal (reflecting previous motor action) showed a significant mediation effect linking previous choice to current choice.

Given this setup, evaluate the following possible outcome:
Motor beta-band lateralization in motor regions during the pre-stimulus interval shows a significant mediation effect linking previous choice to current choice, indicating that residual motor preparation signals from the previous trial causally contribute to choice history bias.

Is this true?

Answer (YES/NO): NO